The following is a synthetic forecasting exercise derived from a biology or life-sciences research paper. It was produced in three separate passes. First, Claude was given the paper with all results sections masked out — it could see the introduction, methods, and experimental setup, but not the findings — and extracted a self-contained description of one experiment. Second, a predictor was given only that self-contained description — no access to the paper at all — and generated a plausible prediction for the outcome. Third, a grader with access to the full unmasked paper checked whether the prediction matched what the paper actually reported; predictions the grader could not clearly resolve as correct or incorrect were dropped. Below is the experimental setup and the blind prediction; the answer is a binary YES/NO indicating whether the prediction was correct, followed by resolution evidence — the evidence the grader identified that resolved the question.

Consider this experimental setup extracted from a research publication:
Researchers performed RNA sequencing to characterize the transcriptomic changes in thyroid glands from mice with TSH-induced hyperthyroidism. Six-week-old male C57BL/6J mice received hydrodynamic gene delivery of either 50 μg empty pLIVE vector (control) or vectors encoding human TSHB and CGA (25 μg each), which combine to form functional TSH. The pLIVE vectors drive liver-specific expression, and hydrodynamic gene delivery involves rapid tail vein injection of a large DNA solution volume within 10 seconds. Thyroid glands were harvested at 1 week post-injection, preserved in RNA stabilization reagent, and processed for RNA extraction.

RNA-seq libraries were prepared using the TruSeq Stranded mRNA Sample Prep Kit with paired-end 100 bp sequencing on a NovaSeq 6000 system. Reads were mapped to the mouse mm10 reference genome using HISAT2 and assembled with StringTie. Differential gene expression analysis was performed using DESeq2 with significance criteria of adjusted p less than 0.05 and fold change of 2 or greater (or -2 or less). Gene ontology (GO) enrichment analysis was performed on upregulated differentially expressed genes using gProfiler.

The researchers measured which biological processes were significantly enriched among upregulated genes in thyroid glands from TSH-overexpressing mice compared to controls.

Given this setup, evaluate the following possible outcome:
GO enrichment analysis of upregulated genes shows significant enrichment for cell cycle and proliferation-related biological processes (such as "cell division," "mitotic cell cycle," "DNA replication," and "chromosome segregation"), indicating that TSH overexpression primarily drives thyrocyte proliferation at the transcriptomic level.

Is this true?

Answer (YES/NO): YES